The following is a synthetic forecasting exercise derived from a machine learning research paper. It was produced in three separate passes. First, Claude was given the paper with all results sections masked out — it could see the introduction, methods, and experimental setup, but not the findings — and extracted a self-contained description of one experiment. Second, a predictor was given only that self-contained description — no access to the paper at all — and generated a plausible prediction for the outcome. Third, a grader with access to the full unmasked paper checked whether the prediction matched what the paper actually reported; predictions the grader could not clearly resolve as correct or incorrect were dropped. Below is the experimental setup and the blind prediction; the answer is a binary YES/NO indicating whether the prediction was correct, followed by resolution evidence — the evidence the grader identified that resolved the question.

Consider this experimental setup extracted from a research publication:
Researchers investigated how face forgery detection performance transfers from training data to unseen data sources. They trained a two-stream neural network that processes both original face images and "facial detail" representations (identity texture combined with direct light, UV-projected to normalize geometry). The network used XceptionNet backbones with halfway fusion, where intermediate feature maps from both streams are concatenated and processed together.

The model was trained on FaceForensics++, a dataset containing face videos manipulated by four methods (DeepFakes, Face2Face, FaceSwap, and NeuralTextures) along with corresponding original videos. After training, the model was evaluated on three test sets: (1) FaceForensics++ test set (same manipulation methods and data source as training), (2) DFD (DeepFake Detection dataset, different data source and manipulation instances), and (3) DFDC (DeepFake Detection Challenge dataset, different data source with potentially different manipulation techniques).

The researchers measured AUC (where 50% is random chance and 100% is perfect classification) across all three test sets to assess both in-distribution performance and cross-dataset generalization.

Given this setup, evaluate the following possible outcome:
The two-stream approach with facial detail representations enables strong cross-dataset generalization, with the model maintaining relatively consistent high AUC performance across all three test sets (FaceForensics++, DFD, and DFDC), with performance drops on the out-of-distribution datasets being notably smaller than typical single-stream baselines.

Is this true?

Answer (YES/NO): NO